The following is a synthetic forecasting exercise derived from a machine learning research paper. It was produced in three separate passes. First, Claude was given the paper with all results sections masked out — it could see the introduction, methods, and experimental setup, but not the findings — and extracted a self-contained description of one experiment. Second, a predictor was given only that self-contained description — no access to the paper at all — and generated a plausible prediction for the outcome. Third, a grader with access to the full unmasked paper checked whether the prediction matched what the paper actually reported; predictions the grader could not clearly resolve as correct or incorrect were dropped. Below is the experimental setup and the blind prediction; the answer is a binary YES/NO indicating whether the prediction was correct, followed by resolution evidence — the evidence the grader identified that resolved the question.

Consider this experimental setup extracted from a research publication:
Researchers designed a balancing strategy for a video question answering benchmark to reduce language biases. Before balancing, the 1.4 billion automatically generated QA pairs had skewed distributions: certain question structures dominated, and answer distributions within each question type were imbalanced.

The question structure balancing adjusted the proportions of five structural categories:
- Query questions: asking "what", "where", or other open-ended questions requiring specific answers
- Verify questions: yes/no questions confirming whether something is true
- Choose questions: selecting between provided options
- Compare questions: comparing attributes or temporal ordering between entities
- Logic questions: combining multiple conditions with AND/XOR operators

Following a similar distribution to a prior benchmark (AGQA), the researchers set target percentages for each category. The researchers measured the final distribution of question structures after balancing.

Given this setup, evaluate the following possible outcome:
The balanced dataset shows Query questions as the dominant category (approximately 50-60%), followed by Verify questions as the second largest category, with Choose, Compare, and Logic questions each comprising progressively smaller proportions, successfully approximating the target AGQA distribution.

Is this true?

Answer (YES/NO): NO